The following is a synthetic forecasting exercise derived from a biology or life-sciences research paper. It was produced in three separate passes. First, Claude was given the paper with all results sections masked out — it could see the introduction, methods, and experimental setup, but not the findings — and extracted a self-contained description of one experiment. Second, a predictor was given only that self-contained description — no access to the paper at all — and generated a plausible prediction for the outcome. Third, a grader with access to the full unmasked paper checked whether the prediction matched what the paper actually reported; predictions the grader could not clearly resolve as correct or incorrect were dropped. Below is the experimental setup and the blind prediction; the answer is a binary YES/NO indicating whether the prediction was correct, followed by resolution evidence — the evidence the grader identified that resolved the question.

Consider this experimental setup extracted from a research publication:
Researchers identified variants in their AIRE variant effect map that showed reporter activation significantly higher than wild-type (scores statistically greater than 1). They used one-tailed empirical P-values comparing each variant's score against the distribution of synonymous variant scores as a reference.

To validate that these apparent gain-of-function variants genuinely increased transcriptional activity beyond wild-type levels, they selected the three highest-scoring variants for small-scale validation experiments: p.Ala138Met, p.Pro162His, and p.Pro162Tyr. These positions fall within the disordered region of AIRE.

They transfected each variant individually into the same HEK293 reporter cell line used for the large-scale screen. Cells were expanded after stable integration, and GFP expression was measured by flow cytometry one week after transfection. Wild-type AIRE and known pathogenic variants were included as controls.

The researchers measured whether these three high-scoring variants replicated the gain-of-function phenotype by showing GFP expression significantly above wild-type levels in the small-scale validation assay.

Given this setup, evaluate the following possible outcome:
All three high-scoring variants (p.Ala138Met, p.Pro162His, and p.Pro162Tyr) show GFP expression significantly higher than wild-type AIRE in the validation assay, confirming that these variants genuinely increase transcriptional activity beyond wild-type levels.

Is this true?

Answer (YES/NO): YES